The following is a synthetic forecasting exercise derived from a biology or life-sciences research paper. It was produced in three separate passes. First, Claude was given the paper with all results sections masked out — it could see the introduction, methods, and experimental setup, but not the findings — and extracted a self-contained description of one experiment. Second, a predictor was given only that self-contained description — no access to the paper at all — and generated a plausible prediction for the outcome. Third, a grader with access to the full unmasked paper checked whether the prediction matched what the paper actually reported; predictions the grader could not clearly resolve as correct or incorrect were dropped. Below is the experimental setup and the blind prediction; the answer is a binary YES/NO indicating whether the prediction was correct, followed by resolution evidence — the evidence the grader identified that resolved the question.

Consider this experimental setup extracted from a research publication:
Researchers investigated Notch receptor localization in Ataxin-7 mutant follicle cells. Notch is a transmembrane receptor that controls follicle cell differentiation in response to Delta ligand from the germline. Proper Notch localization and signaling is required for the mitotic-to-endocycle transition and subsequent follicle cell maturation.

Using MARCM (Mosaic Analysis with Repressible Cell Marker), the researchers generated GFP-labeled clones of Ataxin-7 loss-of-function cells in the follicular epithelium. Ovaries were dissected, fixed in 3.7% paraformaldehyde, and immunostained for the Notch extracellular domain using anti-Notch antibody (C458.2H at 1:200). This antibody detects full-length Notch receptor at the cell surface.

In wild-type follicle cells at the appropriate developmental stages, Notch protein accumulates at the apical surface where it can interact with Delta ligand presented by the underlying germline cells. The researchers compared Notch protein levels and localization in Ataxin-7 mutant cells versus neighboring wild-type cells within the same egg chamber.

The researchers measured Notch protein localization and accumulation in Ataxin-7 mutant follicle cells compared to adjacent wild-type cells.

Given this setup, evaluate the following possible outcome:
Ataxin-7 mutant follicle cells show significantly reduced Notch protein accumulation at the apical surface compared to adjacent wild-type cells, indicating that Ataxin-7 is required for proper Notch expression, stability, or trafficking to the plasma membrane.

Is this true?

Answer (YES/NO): NO